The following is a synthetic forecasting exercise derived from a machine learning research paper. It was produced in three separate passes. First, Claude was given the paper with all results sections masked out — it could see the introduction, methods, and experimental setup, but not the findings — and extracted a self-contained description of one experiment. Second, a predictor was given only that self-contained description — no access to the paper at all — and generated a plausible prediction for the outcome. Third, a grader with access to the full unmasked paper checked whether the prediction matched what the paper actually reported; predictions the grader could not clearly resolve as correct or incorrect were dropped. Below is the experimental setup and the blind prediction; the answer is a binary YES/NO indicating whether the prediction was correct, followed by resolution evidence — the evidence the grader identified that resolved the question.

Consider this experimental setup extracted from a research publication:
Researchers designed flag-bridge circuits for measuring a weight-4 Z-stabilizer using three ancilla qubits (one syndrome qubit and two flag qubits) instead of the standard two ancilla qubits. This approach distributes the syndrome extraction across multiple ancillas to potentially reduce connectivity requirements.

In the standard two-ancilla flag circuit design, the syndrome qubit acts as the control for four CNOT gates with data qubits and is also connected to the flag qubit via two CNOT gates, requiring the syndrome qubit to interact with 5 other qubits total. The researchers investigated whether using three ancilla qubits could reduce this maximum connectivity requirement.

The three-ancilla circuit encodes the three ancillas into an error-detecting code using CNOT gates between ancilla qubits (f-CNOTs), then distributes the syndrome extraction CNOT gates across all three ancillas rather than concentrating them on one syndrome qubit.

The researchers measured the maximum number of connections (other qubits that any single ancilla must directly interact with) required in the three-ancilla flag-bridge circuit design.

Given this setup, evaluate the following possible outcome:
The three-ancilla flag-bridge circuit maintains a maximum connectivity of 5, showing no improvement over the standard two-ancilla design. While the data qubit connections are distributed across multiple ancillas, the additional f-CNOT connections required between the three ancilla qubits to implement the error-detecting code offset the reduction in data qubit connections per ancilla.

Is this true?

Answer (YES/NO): NO